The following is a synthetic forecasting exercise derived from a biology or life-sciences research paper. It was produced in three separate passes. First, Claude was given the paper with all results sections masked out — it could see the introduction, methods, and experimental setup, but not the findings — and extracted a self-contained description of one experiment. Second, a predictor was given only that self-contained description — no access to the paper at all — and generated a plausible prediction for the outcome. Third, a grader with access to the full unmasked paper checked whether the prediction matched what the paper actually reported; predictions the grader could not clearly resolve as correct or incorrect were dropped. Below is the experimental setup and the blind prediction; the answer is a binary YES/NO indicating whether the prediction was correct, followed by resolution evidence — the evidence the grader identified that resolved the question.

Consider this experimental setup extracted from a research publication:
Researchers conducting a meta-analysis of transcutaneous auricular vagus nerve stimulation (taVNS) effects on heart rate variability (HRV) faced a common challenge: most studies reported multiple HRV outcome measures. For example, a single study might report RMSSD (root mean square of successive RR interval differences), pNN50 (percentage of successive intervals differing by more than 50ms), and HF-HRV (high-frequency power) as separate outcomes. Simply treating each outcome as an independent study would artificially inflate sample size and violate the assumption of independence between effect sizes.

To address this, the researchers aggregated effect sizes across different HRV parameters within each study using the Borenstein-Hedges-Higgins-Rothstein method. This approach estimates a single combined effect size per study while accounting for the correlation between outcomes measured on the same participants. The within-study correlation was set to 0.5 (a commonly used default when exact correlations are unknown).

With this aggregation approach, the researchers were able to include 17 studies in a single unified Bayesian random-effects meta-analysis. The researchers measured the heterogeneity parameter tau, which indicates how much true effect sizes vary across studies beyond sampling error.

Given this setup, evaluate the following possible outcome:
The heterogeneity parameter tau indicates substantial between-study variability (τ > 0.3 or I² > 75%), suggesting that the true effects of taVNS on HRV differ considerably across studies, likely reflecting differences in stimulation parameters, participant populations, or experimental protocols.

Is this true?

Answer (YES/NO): NO